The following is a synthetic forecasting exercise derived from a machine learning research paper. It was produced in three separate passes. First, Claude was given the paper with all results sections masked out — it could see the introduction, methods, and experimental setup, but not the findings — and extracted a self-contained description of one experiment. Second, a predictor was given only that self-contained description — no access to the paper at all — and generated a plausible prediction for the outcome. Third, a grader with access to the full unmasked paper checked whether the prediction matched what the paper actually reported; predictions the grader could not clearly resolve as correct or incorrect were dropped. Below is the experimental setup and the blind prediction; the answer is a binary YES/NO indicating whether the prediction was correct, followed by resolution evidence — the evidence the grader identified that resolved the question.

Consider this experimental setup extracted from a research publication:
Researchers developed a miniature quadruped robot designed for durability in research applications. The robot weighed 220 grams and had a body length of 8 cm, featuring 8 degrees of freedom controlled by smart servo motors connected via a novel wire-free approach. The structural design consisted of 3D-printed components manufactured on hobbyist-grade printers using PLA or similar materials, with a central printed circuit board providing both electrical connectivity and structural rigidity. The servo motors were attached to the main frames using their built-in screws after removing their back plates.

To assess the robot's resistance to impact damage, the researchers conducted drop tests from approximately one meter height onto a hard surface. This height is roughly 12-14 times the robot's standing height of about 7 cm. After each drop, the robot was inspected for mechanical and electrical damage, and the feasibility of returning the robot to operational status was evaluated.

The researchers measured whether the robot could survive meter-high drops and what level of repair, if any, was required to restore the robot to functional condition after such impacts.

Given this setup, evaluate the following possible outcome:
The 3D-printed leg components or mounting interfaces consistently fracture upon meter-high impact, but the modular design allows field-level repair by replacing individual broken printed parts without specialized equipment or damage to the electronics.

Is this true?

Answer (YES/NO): NO